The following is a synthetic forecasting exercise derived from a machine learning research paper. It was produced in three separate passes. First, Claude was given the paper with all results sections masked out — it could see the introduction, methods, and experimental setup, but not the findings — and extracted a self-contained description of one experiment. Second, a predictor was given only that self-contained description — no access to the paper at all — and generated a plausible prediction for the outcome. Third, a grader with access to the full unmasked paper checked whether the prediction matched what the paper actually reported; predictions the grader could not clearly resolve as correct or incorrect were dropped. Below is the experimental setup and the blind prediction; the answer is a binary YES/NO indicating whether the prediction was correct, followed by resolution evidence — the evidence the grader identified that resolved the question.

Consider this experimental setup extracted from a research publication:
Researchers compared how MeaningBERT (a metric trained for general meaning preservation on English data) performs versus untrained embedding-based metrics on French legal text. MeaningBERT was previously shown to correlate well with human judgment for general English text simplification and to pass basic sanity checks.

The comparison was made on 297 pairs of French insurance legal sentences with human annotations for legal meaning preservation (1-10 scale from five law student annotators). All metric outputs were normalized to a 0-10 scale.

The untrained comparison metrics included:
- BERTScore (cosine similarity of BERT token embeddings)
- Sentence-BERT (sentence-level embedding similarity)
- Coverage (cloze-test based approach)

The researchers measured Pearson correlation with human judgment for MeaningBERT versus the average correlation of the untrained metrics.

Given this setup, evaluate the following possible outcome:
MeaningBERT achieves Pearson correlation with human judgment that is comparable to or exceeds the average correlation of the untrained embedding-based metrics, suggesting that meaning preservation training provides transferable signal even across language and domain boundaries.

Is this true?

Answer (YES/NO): NO